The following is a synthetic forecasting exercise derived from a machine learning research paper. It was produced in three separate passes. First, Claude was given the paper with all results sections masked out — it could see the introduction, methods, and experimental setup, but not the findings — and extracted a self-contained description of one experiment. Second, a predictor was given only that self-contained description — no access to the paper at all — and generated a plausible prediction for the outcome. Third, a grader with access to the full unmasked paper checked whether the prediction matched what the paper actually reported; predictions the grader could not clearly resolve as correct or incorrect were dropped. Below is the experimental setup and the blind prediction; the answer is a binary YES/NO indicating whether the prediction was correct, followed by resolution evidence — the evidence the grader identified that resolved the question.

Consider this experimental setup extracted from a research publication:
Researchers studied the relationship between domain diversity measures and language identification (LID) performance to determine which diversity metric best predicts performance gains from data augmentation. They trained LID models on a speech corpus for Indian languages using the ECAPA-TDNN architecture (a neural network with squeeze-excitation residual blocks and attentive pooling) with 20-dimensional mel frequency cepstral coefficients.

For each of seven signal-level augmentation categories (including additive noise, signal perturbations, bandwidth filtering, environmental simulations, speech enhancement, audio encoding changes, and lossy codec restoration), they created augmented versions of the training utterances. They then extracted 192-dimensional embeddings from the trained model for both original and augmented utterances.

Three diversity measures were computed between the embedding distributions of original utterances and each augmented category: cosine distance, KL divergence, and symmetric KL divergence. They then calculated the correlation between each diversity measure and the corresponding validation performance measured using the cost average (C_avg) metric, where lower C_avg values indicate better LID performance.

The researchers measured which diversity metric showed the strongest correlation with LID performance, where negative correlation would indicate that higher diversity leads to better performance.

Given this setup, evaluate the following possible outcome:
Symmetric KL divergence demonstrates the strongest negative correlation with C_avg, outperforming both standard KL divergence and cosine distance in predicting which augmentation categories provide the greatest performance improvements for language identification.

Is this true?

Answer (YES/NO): NO